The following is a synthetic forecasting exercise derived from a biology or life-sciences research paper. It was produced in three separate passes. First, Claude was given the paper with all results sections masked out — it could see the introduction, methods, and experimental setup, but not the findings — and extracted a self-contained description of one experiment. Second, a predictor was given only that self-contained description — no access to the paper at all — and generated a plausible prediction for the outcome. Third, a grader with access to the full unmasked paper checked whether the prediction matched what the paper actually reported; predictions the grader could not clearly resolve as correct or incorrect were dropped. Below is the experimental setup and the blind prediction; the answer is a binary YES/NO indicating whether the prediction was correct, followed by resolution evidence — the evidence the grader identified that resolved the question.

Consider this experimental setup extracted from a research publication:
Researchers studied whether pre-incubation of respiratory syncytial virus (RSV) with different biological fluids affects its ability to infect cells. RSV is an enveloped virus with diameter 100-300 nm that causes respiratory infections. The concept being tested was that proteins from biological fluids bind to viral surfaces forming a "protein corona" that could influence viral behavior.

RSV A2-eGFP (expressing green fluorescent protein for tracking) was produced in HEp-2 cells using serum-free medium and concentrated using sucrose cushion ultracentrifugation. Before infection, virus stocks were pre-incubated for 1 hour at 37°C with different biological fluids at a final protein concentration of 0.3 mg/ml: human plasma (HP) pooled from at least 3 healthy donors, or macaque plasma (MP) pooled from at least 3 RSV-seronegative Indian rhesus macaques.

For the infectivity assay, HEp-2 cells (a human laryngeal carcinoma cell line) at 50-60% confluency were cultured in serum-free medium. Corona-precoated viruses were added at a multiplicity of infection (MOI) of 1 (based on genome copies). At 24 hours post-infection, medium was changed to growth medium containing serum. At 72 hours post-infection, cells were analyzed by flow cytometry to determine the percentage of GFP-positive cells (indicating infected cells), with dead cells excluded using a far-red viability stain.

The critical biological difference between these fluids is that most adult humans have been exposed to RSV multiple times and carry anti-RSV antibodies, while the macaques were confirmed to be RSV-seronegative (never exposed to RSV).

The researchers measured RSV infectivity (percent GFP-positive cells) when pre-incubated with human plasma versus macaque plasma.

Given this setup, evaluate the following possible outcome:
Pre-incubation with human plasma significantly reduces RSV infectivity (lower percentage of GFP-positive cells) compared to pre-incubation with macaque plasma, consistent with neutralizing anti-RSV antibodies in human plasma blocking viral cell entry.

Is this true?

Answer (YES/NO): YES